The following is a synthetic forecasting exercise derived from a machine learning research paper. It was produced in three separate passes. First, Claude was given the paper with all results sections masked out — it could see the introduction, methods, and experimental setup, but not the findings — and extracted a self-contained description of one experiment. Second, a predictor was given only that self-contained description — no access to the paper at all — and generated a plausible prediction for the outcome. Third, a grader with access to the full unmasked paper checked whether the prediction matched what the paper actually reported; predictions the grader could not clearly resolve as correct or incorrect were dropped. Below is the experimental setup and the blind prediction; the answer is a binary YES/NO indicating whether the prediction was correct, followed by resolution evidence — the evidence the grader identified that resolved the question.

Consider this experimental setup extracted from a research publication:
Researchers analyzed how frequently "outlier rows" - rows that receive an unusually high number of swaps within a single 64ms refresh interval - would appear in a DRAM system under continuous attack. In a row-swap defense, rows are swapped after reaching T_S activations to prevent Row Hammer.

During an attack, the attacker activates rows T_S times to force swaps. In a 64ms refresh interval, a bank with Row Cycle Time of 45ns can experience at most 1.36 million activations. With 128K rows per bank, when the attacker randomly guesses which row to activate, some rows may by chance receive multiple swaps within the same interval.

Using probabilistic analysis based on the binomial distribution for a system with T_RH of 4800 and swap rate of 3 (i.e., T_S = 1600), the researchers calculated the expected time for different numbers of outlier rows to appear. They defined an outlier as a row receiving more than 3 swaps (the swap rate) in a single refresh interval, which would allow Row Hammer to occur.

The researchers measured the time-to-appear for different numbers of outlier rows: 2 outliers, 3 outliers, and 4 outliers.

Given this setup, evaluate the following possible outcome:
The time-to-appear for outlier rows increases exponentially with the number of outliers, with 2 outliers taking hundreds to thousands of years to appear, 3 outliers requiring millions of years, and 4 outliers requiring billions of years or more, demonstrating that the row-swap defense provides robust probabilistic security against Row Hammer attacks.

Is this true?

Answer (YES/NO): NO